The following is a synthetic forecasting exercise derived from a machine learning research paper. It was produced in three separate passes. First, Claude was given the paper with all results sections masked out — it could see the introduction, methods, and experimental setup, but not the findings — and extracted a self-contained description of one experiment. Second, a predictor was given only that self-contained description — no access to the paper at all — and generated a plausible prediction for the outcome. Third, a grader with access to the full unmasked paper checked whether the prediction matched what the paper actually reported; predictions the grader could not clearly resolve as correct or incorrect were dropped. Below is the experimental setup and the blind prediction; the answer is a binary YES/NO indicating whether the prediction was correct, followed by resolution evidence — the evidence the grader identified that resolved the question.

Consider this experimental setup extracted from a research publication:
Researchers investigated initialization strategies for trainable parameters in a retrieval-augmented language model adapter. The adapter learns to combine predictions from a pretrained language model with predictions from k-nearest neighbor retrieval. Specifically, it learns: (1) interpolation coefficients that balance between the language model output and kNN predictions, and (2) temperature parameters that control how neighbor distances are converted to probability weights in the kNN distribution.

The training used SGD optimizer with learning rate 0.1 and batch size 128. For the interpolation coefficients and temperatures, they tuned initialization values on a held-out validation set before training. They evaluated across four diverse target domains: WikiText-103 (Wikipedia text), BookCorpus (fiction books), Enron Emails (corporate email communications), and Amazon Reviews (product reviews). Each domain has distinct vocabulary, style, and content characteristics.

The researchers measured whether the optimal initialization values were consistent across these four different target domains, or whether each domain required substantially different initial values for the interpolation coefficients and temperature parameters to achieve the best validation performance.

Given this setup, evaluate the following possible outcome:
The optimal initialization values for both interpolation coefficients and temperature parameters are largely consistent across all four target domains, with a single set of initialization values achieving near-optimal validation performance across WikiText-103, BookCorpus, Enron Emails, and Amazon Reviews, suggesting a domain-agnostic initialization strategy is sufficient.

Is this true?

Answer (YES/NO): NO